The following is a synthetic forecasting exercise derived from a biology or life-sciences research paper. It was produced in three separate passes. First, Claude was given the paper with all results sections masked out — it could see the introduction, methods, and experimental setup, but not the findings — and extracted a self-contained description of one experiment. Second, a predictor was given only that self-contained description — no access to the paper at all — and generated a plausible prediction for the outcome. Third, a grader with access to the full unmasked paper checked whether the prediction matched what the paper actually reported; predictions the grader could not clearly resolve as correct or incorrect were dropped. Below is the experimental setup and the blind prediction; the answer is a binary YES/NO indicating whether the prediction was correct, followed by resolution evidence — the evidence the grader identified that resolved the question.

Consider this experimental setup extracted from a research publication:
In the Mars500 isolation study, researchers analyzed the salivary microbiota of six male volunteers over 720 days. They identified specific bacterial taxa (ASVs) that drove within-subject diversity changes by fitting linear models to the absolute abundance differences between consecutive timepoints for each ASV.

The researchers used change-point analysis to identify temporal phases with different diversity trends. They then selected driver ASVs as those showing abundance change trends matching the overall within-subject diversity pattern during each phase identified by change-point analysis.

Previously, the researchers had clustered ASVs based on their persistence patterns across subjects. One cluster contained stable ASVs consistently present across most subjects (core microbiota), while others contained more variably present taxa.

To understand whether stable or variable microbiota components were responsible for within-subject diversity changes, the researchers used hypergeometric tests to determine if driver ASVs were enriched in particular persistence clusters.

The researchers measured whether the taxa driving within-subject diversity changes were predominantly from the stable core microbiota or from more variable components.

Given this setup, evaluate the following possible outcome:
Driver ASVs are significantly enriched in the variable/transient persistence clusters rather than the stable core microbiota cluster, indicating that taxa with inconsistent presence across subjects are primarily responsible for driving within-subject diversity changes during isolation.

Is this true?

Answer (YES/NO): NO